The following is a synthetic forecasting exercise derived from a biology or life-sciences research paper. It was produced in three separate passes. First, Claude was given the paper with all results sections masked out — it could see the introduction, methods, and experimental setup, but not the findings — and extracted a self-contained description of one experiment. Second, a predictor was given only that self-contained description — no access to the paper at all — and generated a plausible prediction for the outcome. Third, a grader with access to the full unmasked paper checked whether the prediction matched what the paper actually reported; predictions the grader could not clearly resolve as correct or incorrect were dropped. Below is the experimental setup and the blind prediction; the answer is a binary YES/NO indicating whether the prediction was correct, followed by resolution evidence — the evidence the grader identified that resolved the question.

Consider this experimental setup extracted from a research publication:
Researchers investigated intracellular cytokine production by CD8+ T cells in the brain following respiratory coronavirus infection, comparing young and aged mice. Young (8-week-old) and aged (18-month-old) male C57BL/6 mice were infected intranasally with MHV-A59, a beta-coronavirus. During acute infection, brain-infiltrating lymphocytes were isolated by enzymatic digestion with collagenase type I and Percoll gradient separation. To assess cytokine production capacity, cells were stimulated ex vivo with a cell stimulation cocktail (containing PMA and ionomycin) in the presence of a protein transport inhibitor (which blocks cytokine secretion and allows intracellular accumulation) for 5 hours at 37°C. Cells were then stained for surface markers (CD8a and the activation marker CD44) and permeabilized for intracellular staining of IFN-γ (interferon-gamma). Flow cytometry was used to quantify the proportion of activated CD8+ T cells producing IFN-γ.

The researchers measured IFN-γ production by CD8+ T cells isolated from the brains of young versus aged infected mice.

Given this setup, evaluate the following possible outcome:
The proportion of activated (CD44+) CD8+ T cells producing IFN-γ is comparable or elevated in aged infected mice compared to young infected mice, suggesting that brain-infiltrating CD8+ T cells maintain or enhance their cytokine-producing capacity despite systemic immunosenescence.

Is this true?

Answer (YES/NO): YES